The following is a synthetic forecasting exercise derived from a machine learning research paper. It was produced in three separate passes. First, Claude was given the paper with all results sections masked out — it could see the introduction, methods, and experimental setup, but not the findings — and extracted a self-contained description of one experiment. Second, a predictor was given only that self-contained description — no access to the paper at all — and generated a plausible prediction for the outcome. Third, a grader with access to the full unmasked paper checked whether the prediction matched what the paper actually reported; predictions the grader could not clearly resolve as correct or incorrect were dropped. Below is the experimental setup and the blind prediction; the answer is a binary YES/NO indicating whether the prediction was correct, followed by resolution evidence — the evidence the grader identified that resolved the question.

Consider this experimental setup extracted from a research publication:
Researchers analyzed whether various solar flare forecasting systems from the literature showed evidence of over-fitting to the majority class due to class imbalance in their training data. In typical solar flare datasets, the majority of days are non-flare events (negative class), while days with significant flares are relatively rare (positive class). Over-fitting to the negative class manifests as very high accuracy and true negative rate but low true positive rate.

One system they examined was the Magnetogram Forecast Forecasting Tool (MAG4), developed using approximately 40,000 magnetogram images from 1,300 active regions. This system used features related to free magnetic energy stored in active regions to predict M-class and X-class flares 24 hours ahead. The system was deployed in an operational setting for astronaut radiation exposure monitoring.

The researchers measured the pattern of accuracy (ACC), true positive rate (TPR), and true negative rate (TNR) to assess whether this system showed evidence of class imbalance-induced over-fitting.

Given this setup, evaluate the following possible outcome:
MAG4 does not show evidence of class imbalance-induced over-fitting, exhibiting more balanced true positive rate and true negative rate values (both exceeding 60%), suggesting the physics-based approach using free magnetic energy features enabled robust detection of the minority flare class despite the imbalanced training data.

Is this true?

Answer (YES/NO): NO